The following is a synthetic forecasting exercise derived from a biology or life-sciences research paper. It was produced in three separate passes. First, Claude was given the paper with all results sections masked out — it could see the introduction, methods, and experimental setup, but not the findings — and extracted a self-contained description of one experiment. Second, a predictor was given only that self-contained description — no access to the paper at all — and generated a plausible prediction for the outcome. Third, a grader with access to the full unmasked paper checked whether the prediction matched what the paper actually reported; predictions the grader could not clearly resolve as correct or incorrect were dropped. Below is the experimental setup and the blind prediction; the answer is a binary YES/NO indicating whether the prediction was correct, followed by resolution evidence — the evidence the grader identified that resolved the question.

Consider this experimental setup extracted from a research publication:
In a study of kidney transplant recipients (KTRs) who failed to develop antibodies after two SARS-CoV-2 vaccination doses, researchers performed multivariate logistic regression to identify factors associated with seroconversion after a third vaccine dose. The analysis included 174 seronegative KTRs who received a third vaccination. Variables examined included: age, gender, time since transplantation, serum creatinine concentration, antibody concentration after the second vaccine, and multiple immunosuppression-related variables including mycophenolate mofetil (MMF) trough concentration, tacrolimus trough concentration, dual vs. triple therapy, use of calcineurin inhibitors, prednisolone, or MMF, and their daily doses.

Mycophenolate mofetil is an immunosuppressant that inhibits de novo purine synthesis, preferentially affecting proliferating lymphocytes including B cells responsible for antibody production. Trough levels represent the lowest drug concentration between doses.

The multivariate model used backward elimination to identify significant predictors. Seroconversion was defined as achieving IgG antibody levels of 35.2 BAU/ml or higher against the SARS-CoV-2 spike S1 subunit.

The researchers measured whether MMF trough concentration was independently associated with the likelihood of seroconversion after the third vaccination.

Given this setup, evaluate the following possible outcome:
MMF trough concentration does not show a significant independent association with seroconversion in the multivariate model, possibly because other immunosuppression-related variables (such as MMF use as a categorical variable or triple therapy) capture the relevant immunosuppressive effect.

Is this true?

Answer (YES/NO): NO